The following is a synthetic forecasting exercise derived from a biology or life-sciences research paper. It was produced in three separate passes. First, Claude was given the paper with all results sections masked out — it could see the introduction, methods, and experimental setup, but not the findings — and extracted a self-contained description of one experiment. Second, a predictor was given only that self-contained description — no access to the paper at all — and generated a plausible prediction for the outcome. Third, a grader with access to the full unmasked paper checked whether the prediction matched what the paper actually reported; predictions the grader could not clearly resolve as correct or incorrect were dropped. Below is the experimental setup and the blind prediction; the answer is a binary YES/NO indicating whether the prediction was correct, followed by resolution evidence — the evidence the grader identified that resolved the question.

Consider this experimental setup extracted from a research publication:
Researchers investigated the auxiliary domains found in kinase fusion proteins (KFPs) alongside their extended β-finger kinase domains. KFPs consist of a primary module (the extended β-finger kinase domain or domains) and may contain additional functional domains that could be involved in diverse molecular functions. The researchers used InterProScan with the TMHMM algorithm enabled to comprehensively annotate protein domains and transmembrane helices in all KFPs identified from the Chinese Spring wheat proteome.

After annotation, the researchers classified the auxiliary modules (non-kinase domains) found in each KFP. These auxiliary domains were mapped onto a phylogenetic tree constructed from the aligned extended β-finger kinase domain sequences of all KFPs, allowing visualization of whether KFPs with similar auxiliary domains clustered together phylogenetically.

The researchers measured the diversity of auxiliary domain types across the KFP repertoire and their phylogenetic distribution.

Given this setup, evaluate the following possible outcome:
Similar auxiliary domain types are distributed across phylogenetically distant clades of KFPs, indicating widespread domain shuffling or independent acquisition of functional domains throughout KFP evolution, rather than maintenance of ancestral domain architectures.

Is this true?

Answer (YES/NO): YES